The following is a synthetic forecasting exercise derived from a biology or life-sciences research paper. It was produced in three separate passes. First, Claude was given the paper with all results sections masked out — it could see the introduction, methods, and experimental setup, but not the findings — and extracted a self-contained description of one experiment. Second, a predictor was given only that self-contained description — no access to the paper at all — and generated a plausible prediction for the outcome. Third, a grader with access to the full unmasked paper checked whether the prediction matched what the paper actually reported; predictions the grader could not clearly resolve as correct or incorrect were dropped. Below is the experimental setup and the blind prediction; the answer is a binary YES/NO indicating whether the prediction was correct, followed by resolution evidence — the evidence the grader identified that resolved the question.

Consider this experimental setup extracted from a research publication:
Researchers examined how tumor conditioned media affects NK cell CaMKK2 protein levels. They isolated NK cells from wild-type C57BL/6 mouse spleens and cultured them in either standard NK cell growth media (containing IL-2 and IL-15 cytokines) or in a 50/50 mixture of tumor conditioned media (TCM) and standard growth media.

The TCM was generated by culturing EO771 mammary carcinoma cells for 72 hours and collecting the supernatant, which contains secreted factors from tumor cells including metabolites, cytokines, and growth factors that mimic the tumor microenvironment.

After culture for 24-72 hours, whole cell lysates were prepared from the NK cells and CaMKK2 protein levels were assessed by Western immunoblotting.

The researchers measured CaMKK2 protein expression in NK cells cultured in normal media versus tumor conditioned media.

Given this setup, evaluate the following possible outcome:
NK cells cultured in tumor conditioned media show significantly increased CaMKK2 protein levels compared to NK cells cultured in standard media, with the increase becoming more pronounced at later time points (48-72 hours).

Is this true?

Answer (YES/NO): NO